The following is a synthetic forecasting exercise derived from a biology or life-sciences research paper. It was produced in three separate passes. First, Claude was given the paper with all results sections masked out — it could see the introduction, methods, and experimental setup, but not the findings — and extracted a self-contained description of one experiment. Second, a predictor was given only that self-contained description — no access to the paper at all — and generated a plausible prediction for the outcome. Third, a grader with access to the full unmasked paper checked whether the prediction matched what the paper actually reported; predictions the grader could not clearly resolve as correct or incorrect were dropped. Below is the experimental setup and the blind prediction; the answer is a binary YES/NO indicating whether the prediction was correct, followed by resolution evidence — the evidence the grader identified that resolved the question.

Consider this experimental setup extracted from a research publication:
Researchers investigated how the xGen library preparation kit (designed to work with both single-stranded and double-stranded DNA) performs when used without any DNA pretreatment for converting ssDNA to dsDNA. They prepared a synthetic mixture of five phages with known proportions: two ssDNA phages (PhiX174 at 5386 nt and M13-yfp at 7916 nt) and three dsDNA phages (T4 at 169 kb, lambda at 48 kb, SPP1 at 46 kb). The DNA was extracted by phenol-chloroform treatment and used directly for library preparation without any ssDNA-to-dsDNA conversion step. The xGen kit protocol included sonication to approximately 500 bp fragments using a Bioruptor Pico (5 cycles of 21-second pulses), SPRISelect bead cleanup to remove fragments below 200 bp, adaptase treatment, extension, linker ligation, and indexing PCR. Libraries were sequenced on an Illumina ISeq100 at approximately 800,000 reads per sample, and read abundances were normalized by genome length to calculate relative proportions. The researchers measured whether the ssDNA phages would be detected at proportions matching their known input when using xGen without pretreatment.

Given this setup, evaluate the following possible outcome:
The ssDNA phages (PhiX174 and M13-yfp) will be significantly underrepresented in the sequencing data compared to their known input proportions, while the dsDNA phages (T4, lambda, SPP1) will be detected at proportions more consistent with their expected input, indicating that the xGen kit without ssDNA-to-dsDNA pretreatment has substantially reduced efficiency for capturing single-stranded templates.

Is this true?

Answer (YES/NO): YES